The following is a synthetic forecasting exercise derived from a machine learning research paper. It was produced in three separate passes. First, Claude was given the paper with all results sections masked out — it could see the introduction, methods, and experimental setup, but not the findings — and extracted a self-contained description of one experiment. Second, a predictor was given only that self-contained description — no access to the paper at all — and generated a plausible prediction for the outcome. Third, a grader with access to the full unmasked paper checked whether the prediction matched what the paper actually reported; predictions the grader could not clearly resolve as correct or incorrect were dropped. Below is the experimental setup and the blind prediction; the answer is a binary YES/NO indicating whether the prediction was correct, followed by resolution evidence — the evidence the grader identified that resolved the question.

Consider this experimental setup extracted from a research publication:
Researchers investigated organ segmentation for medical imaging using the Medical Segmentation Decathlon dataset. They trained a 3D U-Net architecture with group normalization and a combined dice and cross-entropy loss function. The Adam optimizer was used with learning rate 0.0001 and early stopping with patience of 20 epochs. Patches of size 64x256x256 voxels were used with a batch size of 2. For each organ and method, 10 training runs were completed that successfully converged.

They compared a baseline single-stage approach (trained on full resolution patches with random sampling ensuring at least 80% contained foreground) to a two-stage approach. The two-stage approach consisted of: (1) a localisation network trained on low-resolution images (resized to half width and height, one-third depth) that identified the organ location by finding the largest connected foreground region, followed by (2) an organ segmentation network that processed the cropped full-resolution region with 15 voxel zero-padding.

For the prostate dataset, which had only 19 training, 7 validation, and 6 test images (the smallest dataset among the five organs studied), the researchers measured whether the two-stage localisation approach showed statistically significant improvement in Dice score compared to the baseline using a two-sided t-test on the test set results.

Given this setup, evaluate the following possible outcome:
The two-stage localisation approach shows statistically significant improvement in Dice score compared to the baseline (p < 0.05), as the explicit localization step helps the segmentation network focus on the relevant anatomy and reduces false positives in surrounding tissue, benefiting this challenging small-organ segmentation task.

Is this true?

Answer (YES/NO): NO